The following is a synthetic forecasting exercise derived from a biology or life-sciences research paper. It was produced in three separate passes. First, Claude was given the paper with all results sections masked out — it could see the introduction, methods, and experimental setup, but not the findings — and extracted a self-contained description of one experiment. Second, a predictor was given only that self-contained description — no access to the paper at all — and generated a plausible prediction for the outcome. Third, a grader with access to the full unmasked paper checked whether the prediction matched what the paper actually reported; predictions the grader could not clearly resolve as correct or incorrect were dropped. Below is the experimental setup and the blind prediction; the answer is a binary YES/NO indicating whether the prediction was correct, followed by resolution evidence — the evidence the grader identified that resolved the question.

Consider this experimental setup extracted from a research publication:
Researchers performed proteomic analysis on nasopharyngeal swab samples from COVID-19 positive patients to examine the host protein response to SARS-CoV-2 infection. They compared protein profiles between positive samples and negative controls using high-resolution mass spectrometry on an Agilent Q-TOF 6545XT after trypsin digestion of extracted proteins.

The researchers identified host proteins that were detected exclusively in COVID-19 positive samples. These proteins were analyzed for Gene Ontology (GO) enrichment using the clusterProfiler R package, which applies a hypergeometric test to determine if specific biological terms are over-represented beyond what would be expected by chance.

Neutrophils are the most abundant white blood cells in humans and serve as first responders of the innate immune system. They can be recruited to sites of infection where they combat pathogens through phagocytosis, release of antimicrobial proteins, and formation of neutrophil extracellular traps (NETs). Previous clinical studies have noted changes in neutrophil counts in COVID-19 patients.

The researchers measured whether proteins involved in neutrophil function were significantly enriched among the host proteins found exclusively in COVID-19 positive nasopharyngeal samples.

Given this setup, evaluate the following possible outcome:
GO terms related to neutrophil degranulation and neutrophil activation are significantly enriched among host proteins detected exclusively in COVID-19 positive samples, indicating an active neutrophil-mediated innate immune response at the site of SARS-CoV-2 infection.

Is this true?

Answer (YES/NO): YES